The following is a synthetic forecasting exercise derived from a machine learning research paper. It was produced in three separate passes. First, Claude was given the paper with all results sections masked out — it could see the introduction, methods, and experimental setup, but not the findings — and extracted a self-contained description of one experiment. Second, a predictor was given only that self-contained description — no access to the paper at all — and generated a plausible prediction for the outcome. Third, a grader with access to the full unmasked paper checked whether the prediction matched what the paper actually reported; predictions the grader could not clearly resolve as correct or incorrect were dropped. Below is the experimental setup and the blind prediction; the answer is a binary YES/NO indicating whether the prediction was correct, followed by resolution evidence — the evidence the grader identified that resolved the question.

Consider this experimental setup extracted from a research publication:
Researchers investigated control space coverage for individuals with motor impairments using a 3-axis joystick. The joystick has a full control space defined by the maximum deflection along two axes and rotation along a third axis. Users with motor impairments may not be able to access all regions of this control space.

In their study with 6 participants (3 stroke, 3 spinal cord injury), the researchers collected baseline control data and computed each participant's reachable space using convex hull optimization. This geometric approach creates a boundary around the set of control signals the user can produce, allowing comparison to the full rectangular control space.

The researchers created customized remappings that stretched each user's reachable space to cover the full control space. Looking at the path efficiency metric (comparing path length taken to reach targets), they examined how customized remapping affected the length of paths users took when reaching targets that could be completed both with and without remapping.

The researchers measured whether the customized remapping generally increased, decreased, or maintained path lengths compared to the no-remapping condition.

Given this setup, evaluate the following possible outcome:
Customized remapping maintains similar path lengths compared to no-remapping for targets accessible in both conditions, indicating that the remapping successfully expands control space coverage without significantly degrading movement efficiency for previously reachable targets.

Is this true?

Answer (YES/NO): NO